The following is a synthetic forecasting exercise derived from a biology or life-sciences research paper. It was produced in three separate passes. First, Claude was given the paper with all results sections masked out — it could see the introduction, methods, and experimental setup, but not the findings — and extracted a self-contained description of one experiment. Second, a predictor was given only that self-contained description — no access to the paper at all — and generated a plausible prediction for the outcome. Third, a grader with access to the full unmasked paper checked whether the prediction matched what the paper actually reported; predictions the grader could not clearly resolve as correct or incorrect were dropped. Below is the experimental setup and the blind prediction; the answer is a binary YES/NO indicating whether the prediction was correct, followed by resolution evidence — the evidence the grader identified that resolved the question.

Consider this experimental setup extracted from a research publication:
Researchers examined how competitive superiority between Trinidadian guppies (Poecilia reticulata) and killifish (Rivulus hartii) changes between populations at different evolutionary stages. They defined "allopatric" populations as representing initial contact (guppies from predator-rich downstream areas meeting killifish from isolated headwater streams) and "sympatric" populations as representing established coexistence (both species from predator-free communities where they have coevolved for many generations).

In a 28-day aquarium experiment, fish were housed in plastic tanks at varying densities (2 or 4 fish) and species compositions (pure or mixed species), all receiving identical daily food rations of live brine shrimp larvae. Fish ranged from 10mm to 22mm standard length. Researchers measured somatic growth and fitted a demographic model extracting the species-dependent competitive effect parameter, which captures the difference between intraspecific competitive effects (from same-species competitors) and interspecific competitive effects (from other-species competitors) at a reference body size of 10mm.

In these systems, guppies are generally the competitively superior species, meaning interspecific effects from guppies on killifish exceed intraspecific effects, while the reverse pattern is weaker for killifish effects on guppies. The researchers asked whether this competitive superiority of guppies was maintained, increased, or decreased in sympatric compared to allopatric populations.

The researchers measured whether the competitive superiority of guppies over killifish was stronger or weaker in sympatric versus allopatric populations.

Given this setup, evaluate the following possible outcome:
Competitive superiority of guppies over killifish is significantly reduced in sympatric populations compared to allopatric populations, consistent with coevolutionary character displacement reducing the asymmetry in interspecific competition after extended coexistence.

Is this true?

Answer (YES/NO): YES